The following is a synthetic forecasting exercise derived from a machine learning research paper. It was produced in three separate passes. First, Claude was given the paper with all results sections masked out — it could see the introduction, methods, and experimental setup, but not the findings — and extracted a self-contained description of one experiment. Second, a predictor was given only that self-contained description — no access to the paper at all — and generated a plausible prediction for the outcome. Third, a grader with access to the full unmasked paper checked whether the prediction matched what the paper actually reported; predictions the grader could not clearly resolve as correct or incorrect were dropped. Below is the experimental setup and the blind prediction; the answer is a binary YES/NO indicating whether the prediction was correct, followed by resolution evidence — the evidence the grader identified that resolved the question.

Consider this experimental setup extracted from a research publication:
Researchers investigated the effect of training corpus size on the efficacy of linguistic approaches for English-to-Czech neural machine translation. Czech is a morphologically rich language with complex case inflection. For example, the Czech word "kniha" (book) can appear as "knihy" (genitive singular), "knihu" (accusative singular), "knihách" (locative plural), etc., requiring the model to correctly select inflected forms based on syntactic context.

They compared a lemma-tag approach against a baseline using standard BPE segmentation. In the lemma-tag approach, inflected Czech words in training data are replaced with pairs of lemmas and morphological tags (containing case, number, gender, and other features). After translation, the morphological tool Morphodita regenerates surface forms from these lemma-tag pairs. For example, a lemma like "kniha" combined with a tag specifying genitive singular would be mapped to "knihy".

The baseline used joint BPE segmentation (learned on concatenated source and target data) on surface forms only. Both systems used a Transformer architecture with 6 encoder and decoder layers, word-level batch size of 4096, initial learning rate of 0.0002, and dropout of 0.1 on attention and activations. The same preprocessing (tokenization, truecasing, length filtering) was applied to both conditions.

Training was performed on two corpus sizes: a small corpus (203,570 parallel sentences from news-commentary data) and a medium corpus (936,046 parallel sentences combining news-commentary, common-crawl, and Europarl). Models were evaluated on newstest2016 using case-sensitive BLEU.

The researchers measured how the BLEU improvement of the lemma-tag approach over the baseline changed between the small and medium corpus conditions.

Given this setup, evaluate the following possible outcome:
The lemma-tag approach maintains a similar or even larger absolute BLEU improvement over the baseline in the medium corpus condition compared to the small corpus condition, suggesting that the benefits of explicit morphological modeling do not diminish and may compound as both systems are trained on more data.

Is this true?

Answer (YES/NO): NO